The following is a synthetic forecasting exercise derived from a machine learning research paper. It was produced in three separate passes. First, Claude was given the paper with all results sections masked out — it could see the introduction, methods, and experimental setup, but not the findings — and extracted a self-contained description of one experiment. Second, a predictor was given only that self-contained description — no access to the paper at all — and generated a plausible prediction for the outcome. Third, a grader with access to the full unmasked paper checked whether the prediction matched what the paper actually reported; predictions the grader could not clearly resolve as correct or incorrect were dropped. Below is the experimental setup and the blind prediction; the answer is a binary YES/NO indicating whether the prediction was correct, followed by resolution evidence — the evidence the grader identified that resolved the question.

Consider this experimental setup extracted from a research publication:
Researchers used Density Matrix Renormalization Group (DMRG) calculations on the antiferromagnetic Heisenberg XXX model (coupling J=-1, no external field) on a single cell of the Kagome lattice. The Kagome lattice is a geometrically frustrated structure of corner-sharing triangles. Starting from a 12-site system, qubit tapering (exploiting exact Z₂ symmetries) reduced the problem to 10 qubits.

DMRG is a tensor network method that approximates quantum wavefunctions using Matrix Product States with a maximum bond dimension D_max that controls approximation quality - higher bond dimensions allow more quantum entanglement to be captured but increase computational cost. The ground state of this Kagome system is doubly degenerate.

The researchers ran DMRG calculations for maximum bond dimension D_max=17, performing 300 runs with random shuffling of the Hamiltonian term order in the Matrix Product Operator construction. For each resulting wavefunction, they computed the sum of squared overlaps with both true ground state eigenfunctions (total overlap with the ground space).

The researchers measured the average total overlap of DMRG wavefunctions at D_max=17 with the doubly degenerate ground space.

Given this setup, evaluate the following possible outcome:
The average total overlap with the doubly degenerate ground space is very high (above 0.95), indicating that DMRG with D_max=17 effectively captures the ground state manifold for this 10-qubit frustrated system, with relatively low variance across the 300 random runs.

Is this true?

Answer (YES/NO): NO